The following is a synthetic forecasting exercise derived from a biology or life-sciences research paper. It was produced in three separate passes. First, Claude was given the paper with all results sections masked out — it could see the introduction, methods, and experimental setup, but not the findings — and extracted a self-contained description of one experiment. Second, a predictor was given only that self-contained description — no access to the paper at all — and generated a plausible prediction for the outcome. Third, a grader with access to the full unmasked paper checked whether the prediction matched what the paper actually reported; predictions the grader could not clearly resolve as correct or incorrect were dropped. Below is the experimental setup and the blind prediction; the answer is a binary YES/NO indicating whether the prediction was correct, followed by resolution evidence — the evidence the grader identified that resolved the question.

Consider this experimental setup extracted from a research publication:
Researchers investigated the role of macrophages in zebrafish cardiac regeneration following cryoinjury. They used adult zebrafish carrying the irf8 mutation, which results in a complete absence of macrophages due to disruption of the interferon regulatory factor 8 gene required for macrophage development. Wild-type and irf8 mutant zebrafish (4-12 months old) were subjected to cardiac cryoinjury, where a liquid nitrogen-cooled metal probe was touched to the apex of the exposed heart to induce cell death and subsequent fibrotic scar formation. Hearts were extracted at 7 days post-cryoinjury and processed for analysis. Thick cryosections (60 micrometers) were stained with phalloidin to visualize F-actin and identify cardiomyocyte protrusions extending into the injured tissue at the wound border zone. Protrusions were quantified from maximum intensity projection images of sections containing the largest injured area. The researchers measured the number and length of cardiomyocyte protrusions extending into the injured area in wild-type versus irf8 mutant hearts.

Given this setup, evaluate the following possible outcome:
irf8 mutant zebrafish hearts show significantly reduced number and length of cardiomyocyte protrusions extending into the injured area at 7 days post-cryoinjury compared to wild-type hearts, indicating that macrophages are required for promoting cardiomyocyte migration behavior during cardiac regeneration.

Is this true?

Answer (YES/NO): NO